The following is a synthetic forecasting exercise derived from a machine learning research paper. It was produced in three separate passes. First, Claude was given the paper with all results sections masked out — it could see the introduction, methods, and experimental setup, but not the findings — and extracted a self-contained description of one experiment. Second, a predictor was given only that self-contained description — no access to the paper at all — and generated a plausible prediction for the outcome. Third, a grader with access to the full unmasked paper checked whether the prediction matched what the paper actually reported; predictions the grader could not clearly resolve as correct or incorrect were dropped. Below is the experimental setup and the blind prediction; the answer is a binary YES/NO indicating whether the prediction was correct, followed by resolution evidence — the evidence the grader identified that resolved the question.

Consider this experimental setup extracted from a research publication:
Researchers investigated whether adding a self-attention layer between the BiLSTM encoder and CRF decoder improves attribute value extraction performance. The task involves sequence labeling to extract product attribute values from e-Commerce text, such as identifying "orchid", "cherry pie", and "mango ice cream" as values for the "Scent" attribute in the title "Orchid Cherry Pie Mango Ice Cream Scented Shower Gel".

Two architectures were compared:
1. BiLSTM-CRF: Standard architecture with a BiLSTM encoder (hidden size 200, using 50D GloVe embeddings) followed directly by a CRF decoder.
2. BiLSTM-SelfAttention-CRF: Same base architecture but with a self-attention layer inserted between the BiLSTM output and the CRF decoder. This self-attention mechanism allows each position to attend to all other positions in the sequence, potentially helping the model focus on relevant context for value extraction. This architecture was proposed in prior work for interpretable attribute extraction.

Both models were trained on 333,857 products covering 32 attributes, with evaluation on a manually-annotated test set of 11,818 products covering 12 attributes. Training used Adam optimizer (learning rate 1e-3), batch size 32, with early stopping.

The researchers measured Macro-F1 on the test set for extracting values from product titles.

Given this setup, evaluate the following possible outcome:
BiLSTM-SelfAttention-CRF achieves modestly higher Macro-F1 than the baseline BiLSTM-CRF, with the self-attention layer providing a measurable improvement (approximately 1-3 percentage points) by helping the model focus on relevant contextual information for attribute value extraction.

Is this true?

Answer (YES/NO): NO